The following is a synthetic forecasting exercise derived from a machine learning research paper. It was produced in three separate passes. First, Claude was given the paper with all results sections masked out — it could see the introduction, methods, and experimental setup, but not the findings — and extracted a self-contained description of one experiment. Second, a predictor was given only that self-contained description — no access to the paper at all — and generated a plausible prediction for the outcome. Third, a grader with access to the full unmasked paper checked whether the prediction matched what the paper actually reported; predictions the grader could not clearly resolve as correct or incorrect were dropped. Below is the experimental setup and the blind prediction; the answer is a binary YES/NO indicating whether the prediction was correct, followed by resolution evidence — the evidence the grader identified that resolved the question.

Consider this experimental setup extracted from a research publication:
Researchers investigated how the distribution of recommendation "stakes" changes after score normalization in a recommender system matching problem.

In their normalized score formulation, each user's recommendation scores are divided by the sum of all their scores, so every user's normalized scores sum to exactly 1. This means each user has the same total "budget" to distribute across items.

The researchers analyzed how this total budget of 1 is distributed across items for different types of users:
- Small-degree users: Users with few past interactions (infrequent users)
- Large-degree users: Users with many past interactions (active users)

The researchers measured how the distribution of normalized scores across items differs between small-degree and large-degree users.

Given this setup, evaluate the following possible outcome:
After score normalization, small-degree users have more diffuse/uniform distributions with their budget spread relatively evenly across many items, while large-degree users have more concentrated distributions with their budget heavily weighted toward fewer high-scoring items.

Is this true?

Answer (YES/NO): NO